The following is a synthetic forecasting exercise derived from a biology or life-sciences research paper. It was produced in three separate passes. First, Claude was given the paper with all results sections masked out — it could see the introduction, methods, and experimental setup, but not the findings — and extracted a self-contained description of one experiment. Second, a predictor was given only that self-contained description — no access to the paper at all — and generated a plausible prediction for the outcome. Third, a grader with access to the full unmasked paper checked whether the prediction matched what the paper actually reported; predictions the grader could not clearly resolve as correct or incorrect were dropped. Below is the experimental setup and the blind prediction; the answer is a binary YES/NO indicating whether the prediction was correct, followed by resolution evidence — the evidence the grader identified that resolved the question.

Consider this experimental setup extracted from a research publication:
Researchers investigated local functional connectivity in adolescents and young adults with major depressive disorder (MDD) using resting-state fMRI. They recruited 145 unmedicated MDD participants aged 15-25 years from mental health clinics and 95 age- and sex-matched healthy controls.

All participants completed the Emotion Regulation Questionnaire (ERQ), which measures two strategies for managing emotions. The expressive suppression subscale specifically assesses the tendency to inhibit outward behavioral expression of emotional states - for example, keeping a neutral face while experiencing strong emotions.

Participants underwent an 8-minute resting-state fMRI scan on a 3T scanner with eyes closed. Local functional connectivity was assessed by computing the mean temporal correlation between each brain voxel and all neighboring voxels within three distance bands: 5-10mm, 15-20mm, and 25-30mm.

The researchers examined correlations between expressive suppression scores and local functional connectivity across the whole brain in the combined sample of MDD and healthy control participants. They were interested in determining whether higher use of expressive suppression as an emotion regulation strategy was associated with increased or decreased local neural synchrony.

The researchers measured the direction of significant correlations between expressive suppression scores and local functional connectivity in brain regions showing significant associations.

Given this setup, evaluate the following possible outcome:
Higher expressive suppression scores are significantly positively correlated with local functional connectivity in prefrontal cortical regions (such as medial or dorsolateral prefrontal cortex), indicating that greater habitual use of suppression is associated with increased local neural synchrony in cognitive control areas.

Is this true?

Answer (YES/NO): NO